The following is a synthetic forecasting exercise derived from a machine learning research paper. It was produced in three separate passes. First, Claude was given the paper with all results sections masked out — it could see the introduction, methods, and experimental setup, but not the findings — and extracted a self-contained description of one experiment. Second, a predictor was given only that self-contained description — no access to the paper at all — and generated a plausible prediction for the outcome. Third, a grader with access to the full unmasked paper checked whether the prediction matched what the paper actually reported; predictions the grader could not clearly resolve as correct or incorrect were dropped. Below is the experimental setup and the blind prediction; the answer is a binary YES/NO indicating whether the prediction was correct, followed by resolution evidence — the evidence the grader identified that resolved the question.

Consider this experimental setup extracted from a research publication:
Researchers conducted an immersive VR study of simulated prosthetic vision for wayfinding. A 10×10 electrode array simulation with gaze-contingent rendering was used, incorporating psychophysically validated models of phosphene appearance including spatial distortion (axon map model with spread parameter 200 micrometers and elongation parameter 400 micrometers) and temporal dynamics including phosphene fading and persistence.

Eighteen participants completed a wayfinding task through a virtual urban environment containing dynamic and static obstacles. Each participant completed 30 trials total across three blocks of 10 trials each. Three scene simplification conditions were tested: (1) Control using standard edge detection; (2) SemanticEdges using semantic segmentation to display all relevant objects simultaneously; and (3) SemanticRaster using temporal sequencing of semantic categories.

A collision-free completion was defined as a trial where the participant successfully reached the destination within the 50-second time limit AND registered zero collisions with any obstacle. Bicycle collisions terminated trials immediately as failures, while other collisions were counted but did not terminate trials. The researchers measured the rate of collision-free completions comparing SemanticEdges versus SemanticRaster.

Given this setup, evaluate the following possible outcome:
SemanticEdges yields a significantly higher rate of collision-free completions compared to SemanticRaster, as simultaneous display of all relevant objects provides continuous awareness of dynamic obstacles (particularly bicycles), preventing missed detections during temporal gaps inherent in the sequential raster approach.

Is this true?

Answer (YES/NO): NO